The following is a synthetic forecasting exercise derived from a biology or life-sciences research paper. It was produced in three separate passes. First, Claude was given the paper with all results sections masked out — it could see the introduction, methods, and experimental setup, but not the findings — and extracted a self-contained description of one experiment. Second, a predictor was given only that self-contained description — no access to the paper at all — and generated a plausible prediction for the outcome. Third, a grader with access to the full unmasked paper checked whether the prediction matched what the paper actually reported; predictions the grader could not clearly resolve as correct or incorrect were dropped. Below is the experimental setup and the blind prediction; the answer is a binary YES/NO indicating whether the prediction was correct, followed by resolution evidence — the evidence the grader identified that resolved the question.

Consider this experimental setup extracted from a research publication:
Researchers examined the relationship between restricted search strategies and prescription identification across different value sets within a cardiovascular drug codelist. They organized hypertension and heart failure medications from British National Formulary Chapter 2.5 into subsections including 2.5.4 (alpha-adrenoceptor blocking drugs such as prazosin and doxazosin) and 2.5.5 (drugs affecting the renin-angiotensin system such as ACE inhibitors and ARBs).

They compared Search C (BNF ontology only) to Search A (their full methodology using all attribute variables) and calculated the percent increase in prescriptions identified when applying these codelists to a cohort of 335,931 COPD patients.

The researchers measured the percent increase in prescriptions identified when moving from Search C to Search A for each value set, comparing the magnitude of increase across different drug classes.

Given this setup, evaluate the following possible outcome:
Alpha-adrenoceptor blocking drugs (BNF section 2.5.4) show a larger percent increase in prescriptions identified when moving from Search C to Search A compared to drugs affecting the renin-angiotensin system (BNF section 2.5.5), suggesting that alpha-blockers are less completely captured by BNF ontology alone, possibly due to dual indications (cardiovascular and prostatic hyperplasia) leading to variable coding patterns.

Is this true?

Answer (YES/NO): YES